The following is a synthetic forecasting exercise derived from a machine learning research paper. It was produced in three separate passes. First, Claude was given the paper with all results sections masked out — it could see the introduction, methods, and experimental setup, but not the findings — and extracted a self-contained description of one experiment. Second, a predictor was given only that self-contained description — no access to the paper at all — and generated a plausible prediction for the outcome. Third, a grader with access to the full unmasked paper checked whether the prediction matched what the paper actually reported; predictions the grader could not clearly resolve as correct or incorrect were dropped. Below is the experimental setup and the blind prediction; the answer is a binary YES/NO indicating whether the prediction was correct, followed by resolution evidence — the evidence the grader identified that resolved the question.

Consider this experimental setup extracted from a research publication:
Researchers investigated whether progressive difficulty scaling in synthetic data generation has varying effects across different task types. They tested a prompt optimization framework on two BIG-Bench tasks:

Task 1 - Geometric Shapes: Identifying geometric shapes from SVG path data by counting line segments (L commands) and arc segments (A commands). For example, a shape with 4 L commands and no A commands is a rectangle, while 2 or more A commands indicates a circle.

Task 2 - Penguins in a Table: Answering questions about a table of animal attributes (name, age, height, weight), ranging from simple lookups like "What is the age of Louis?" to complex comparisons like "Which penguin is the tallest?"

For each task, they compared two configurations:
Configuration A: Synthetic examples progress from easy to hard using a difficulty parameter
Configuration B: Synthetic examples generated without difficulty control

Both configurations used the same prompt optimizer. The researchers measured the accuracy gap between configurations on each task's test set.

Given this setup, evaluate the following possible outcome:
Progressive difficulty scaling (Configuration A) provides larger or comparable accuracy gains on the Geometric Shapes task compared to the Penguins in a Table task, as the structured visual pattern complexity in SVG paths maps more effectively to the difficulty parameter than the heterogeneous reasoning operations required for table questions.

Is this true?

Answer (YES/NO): NO